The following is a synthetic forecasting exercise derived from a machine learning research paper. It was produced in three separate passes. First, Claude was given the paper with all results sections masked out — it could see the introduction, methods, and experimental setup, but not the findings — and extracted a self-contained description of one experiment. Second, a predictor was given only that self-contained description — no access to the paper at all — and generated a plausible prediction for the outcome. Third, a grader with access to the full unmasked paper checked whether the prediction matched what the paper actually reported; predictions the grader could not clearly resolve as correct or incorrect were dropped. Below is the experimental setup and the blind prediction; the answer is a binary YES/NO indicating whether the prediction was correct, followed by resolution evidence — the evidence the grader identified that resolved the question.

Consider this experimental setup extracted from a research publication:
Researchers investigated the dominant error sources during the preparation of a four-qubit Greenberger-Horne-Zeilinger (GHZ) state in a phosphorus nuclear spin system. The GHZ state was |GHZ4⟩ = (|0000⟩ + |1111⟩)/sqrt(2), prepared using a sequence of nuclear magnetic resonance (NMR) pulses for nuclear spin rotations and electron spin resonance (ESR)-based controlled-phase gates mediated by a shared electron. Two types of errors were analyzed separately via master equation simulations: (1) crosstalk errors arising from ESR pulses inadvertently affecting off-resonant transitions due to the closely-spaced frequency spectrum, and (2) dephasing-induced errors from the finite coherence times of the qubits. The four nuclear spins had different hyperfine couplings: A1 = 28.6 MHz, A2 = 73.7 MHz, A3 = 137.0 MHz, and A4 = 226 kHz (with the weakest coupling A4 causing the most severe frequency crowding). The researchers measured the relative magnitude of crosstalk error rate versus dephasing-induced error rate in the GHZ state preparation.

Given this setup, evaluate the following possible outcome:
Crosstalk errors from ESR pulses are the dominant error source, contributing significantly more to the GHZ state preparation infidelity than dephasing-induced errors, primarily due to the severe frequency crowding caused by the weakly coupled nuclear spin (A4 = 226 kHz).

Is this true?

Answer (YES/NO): NO